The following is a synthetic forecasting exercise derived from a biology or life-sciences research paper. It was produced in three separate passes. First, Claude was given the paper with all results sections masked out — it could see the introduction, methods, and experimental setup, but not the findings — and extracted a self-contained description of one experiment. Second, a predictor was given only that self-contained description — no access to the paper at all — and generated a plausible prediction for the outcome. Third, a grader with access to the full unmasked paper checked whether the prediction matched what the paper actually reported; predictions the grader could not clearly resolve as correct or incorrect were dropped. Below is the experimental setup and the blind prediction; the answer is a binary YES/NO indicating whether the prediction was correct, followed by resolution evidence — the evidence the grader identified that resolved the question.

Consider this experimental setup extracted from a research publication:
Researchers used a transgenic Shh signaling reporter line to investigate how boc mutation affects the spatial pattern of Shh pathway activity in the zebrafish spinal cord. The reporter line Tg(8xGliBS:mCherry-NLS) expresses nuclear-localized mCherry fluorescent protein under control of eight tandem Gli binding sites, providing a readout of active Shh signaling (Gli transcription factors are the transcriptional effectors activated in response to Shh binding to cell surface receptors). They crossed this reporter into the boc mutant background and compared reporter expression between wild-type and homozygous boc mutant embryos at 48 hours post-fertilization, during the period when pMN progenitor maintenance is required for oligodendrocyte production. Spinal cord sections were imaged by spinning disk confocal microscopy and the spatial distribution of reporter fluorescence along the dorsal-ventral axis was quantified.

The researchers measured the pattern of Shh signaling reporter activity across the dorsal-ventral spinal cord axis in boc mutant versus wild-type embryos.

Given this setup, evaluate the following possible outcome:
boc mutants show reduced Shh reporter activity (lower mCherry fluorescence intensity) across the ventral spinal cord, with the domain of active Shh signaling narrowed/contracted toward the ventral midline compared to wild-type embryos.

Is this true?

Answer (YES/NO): NO